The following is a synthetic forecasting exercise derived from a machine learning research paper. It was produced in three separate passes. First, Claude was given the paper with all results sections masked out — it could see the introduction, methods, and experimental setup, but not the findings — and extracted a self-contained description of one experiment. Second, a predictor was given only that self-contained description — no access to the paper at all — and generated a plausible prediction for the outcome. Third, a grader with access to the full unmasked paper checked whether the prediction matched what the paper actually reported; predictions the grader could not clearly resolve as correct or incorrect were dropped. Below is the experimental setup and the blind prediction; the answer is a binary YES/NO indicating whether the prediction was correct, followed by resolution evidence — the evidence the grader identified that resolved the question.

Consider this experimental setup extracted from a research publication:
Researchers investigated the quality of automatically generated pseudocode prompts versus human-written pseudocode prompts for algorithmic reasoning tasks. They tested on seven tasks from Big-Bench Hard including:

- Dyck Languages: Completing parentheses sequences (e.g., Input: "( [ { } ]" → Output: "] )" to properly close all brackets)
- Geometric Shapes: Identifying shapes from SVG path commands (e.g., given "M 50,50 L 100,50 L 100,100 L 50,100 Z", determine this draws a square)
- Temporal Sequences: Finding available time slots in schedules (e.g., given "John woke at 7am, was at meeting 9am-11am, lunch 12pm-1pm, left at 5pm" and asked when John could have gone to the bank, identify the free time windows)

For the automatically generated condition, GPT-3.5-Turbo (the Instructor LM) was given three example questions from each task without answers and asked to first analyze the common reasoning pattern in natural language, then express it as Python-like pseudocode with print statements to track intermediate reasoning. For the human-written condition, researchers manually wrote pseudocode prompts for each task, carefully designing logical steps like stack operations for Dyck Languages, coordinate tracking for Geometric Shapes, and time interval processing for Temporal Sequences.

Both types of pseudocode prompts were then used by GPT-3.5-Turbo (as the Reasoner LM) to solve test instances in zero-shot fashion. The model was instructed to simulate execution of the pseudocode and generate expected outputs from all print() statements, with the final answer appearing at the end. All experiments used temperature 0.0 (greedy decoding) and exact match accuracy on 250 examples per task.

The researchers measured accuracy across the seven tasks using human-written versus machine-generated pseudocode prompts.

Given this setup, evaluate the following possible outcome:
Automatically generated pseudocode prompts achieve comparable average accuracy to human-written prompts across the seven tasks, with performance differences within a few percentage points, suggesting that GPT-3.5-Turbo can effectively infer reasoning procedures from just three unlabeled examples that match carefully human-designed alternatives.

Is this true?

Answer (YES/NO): NO